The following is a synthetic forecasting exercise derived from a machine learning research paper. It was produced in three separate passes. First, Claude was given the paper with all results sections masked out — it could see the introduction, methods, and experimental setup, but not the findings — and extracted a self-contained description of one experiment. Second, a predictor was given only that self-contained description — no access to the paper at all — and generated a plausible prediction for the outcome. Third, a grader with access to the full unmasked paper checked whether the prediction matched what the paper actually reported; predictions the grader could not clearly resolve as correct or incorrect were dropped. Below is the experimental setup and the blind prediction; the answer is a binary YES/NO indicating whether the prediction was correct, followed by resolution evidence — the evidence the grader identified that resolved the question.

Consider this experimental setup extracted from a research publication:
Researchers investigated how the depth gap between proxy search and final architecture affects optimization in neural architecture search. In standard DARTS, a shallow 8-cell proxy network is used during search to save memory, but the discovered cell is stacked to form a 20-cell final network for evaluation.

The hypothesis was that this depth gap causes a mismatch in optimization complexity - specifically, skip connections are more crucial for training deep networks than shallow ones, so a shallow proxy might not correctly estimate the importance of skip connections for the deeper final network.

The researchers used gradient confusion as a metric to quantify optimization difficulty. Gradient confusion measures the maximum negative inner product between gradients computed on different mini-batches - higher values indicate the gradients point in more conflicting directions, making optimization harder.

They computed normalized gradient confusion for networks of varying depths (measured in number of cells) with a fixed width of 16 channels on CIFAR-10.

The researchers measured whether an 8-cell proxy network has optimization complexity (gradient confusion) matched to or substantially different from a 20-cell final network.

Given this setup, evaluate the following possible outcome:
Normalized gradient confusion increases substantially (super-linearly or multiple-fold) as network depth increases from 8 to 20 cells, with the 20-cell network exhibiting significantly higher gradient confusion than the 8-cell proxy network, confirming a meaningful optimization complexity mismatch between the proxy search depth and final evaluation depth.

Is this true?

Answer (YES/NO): YES